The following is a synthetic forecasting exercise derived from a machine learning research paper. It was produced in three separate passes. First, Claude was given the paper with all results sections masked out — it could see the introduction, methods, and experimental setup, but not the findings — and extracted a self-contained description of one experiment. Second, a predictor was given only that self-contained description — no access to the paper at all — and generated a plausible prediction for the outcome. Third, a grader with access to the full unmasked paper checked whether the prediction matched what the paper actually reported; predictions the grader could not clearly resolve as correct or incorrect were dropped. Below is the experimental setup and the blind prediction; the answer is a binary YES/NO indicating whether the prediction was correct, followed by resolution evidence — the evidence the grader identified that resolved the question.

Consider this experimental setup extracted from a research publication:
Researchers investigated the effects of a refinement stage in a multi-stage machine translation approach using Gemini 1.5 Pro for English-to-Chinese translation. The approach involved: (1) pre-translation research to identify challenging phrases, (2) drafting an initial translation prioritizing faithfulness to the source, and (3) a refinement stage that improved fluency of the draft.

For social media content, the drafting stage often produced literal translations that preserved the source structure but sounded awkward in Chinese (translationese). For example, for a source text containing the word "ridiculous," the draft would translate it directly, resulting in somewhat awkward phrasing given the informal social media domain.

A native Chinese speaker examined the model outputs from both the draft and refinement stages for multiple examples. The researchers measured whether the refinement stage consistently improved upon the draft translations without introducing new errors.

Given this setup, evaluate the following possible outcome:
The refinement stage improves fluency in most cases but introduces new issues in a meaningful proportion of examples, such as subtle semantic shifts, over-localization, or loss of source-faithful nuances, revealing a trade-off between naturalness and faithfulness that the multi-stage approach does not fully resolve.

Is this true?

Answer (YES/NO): YES